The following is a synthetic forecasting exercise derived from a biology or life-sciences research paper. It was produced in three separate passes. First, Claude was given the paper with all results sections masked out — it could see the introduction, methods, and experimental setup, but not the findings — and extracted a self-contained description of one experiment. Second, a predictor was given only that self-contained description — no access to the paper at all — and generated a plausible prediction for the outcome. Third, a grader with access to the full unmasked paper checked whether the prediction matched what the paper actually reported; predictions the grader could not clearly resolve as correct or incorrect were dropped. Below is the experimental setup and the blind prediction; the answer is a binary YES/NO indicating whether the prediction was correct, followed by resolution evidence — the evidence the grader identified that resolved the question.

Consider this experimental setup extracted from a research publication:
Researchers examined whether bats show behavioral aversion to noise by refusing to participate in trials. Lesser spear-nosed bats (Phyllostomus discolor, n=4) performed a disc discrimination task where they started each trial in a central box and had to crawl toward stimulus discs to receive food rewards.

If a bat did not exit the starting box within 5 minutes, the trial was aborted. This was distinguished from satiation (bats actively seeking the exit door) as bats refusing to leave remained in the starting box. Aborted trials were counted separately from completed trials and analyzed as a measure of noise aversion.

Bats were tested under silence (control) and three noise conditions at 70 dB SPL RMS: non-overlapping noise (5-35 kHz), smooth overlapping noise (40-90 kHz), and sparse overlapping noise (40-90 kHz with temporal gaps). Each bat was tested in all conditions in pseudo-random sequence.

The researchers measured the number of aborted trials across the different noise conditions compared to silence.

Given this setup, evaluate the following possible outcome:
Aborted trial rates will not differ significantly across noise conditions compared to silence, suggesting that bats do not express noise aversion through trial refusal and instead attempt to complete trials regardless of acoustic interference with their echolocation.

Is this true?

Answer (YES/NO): NO